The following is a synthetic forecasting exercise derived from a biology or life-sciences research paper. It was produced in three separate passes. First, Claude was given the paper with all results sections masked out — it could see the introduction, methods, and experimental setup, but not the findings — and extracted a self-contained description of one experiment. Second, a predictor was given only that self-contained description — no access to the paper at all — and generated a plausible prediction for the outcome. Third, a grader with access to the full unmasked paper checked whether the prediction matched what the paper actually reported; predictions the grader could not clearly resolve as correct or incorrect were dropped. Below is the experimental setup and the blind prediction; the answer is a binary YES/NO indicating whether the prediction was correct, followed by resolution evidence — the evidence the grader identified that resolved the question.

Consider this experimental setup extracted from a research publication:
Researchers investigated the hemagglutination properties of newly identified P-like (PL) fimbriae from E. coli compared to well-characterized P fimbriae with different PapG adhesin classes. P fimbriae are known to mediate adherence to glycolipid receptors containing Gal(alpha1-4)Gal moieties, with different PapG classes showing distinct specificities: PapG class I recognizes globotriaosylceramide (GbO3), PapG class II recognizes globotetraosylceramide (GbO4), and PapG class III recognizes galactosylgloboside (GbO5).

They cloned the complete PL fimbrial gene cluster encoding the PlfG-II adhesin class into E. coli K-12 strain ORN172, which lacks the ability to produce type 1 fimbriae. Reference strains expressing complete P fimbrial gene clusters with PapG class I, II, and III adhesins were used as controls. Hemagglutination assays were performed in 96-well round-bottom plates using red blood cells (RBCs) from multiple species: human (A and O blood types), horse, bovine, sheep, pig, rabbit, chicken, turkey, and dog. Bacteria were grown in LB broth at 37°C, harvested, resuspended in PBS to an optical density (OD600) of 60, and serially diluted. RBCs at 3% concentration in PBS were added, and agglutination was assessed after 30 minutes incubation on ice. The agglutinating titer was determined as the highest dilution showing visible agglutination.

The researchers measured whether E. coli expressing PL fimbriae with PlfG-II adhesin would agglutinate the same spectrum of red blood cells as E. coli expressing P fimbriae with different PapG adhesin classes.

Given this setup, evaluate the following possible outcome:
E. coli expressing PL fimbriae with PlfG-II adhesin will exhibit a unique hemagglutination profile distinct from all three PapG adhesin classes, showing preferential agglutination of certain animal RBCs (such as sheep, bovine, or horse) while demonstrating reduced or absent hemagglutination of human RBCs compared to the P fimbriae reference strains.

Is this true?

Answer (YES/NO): NO